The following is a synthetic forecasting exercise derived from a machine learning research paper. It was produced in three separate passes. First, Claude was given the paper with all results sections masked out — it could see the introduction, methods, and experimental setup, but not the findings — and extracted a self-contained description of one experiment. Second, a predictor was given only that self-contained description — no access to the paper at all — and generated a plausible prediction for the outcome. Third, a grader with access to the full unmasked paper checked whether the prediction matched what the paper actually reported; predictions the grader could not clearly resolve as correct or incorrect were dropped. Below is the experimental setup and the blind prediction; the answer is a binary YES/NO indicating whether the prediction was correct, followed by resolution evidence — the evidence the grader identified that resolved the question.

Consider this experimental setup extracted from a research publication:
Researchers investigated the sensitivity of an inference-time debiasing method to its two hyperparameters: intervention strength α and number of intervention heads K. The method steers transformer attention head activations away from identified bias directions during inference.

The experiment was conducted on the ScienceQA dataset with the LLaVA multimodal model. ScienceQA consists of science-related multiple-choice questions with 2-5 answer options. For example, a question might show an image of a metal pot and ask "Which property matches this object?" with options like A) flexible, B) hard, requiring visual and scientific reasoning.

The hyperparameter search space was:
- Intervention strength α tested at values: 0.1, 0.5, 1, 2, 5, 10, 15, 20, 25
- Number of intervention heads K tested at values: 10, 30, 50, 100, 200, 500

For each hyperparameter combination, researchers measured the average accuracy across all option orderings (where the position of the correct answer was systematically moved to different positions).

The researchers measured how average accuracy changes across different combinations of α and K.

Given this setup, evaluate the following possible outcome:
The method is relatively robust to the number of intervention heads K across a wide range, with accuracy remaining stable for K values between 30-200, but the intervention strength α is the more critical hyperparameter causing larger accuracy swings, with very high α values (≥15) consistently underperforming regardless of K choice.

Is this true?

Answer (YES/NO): NO